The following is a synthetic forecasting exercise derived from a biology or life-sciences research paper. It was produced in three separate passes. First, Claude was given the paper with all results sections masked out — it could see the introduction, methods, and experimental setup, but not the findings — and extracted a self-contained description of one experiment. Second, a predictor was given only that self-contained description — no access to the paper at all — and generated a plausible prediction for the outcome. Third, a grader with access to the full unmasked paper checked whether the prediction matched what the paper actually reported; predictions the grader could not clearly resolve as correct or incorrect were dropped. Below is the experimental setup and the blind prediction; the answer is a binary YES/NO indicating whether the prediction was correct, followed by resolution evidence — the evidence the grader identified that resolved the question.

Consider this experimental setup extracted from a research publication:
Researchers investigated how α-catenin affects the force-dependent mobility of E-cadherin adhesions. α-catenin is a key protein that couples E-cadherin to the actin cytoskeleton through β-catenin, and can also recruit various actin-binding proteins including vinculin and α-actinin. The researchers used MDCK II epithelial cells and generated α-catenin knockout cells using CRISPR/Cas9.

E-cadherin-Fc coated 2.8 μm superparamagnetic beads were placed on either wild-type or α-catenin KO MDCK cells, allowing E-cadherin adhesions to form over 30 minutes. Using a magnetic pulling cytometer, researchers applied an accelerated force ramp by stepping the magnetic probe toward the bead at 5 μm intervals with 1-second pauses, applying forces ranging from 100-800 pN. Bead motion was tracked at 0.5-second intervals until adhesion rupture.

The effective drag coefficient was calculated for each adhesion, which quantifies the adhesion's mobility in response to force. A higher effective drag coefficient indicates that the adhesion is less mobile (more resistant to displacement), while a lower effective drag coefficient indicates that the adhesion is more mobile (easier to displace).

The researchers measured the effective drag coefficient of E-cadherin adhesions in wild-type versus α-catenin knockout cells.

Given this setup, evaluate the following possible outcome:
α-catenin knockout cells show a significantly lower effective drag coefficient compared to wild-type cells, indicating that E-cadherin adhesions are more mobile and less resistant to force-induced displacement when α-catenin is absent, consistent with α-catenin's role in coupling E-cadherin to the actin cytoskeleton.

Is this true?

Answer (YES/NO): YES